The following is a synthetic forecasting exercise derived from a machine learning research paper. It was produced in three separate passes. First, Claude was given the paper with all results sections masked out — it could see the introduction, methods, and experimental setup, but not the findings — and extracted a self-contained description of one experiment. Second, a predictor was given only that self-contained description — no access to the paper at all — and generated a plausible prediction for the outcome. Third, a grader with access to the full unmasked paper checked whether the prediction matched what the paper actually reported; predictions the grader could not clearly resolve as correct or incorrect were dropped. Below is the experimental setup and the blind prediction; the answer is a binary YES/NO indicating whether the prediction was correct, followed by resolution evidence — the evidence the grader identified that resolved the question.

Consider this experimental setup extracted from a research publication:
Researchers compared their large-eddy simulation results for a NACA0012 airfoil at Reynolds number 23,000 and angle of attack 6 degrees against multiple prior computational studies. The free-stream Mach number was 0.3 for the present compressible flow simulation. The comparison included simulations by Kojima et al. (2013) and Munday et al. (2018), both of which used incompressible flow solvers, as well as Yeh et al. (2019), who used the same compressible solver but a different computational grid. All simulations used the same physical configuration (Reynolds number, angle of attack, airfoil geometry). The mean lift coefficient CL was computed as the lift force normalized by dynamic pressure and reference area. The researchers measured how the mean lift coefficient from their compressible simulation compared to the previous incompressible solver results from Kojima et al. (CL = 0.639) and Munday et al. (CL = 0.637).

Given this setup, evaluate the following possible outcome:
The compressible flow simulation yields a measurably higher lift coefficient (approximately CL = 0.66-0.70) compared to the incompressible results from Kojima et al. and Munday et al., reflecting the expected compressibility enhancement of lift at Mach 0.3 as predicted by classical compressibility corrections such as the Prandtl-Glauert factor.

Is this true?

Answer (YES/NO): NO